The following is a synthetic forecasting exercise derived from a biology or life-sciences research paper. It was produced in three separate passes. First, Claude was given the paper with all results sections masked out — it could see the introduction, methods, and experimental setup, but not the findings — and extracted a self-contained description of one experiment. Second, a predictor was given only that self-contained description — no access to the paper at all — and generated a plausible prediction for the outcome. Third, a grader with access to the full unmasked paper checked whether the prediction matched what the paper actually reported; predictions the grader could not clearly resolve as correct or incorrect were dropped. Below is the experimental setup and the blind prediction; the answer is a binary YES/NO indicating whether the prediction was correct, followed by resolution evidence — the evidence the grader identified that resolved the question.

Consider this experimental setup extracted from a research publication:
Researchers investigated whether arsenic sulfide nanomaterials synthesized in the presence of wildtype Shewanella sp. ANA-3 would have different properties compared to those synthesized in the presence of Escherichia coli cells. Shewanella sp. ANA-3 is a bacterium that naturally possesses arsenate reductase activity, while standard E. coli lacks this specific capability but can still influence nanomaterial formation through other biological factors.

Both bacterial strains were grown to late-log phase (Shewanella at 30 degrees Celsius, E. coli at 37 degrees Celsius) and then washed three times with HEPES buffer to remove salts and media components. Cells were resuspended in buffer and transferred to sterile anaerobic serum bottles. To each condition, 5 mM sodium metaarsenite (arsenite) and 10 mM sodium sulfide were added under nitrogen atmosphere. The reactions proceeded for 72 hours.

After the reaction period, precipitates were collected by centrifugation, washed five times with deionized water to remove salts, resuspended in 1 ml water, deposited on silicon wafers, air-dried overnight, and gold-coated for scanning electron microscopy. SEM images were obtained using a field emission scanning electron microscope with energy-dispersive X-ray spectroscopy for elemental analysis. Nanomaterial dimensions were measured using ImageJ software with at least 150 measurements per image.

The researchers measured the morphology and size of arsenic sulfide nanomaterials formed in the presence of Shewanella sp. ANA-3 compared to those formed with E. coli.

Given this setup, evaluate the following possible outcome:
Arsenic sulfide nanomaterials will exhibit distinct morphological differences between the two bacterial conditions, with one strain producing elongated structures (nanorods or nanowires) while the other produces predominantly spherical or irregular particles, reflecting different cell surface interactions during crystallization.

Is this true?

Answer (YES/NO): NO